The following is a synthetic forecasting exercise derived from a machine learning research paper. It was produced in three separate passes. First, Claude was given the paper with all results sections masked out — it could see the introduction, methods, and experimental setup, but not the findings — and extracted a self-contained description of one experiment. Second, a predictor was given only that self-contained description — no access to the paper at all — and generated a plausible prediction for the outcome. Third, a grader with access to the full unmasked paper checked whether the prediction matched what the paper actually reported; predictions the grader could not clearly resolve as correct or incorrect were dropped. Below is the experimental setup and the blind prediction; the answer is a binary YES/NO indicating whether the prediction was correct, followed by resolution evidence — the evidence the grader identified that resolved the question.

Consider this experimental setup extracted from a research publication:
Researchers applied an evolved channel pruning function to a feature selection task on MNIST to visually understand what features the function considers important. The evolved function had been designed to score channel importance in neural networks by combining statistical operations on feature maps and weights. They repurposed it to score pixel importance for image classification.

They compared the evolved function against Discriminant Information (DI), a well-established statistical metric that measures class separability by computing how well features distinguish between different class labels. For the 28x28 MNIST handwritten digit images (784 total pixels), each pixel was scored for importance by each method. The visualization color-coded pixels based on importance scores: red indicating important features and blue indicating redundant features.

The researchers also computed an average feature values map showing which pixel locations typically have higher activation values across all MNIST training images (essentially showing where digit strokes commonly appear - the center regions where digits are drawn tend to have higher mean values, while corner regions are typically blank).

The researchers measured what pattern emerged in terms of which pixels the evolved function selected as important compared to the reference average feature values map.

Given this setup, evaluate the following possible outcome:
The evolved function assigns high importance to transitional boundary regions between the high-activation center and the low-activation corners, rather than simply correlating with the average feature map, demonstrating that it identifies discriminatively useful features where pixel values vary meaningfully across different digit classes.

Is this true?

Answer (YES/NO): NO